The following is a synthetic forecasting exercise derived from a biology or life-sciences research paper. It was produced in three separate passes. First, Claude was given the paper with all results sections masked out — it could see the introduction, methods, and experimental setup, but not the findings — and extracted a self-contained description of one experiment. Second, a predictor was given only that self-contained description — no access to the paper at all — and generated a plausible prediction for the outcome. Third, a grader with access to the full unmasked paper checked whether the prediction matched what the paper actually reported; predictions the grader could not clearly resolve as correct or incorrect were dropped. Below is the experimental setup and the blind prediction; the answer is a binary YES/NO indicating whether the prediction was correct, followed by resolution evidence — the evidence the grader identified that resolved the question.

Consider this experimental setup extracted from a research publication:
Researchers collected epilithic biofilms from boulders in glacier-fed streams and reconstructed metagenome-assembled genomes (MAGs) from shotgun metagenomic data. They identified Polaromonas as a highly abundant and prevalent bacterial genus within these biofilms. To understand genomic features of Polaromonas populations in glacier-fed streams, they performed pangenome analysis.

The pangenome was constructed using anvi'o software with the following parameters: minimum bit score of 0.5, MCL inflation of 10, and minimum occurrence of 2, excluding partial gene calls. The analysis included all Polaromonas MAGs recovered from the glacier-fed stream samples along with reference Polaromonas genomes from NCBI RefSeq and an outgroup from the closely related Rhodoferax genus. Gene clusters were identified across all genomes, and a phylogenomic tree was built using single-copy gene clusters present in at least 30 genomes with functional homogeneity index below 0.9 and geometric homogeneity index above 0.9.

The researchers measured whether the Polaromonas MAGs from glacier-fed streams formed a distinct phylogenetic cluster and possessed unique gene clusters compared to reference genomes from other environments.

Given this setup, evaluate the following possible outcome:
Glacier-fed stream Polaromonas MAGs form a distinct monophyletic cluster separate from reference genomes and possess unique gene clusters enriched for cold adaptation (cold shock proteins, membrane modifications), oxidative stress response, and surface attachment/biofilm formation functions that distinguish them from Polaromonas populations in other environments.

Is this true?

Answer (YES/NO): NO